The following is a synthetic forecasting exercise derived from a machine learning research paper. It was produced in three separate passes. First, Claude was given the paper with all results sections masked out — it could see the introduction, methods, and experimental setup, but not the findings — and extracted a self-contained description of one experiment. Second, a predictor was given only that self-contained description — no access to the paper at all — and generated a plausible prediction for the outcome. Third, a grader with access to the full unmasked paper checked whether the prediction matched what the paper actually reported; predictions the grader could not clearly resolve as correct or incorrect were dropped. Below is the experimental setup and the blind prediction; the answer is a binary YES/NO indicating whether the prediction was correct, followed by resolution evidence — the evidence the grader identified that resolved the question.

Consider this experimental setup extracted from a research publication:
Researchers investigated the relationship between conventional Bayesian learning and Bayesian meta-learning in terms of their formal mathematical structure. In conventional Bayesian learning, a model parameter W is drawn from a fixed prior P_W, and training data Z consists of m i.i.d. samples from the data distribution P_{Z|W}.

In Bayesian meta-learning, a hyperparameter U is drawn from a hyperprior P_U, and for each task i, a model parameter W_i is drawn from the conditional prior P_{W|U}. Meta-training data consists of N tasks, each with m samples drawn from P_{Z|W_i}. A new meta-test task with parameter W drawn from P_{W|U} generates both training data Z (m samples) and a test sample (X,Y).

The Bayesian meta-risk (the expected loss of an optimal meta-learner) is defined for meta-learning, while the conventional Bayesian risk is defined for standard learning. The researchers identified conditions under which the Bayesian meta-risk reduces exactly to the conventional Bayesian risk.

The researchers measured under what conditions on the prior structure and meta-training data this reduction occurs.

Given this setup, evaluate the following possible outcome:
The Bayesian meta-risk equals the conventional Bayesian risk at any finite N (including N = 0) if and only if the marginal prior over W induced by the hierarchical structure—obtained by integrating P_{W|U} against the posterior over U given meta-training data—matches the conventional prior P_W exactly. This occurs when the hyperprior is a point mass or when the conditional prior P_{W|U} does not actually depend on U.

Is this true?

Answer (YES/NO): NO